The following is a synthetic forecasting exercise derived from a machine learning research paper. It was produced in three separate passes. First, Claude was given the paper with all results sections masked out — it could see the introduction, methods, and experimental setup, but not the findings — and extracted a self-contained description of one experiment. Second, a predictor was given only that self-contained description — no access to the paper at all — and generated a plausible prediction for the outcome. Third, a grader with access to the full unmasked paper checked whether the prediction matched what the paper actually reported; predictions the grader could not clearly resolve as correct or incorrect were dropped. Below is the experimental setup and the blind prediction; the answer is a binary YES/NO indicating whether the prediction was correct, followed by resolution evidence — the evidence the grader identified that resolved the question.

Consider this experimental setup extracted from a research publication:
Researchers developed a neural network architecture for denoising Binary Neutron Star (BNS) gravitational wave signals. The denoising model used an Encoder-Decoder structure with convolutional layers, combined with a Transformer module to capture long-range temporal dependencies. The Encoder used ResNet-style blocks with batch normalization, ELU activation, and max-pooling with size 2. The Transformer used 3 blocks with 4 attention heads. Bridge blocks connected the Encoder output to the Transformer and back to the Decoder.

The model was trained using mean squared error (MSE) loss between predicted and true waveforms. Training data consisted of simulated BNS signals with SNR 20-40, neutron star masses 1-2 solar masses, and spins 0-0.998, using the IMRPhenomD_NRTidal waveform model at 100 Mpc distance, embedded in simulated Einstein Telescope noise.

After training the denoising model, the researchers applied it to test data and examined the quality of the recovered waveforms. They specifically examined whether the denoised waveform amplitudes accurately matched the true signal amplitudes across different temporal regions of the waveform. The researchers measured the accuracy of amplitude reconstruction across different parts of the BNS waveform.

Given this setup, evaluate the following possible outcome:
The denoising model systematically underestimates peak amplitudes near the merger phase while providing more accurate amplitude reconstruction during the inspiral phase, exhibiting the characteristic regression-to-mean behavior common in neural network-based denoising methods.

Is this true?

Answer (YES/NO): NO